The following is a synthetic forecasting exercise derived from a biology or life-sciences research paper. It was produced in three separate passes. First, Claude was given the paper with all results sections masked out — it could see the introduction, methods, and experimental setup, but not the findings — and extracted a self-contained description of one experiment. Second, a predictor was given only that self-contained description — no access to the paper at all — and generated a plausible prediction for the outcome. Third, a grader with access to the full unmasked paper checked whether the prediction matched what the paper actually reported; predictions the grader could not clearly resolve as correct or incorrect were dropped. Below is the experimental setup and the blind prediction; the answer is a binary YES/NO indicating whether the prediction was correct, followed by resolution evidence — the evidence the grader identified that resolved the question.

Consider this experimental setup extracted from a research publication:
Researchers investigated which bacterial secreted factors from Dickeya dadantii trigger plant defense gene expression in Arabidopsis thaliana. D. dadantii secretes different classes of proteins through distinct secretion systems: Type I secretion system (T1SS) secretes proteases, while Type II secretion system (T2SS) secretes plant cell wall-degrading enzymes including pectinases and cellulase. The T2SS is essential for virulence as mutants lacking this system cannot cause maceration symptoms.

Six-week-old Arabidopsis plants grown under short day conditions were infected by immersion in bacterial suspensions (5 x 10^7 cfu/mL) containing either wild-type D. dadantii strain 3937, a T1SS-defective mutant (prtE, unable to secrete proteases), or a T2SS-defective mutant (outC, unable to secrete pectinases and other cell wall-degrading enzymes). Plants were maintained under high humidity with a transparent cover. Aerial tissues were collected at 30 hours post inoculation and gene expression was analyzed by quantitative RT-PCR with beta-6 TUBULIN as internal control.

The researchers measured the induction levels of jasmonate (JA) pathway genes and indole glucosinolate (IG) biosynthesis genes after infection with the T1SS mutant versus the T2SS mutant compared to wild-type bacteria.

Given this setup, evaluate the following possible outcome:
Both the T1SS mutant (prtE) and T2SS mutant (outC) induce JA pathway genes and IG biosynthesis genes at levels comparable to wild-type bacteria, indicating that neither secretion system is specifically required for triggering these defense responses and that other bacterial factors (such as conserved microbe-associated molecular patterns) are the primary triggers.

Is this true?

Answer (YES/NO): NO